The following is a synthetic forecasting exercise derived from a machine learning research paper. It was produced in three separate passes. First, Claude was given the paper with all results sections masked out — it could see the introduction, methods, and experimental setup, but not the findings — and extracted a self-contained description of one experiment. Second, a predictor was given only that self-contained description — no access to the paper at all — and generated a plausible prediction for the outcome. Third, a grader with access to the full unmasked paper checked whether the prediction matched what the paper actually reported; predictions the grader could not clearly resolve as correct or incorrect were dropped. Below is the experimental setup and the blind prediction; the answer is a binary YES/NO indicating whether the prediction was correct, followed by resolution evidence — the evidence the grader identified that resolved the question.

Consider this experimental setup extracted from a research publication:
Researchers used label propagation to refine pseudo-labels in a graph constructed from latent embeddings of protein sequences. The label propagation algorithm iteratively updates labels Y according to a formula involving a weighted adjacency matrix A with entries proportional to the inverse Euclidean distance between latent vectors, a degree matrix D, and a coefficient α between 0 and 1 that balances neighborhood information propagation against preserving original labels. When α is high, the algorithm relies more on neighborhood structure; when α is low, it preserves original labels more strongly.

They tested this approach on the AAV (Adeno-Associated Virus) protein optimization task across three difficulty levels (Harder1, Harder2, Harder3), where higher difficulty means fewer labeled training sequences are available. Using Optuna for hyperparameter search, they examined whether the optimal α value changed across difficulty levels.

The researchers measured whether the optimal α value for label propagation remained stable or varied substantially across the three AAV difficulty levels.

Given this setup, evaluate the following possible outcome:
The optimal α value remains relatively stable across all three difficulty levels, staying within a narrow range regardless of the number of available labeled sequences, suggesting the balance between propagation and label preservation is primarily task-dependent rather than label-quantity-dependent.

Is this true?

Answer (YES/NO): YES